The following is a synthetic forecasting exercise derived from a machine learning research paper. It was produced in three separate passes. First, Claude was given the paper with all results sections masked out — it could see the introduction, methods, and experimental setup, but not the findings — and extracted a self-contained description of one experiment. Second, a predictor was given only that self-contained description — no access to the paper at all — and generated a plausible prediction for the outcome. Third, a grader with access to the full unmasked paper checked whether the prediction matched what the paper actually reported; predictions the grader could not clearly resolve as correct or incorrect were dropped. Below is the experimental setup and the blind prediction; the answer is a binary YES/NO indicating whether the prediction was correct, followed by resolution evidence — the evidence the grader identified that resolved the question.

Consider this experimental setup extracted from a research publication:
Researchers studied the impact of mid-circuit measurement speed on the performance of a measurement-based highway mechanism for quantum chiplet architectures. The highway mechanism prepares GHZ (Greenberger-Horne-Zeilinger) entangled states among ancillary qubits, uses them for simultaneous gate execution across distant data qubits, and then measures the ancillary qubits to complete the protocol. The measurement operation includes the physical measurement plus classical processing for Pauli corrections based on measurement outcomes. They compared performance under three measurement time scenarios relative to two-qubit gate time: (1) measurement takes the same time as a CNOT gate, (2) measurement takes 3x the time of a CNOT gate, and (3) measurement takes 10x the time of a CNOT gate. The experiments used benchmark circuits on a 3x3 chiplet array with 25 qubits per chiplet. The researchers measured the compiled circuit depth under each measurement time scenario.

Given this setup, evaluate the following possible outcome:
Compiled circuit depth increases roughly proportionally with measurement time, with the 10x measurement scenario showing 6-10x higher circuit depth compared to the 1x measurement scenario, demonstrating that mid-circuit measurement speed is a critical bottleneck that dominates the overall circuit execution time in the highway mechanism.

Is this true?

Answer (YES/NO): NO